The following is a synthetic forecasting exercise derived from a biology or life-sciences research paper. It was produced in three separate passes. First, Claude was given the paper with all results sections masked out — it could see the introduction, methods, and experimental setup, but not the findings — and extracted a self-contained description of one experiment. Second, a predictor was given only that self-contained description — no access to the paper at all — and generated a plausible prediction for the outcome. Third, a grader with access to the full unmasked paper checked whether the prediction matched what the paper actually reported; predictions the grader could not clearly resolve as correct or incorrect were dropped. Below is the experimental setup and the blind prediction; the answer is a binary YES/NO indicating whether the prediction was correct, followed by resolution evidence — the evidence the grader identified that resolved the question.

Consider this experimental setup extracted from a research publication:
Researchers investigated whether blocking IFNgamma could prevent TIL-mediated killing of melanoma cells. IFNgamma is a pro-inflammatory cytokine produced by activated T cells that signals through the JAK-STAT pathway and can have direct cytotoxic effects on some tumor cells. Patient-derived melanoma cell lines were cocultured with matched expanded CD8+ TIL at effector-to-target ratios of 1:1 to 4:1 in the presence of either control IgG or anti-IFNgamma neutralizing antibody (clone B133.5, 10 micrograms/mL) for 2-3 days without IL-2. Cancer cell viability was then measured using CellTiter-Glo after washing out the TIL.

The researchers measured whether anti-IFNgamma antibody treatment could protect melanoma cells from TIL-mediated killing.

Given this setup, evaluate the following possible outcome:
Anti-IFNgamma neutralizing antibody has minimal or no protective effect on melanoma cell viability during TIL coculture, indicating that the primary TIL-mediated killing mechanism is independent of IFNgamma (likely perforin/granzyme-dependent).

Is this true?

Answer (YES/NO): NO